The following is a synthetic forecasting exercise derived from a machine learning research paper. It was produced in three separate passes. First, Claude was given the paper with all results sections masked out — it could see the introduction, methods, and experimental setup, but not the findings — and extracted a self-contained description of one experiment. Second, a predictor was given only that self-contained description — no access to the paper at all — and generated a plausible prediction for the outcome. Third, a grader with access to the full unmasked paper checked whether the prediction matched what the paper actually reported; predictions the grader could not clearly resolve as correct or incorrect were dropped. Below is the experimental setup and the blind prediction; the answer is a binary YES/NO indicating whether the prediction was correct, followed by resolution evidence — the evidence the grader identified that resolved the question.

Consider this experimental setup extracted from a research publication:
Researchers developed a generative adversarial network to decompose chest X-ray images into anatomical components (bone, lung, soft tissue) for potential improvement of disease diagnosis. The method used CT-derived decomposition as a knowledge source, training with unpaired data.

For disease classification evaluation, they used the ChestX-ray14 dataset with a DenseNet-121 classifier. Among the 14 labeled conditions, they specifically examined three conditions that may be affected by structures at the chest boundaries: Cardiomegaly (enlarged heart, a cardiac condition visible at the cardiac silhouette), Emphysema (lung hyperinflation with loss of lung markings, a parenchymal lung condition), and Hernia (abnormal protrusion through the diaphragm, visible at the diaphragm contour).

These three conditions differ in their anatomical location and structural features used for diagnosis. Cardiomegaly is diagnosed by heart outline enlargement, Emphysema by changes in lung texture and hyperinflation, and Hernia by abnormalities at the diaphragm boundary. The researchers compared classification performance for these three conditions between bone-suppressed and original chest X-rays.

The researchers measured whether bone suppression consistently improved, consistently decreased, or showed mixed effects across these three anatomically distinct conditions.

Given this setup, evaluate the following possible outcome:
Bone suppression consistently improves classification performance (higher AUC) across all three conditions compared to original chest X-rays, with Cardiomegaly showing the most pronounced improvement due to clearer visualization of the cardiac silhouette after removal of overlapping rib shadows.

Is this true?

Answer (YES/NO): NO